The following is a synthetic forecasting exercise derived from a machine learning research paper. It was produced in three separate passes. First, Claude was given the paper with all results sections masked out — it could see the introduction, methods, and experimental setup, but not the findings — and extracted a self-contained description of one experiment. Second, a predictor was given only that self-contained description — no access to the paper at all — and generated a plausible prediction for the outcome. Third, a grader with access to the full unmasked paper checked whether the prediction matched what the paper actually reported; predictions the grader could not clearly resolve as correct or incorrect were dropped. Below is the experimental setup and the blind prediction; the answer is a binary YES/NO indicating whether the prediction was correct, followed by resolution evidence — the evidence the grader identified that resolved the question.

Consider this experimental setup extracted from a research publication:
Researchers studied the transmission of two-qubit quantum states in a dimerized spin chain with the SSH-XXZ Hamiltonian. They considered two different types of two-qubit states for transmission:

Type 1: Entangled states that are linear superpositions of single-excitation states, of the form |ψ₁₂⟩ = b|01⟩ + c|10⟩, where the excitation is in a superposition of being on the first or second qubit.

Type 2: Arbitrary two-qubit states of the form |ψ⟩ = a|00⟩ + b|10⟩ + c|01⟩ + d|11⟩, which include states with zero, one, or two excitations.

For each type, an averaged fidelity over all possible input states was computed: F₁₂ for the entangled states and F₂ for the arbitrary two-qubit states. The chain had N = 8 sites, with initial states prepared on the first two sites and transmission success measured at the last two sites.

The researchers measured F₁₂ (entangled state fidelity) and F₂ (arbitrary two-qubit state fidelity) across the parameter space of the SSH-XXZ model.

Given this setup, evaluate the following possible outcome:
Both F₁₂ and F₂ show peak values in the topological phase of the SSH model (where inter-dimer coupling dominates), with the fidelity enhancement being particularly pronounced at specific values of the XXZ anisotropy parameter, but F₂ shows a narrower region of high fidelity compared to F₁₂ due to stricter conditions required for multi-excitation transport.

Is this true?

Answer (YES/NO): NO